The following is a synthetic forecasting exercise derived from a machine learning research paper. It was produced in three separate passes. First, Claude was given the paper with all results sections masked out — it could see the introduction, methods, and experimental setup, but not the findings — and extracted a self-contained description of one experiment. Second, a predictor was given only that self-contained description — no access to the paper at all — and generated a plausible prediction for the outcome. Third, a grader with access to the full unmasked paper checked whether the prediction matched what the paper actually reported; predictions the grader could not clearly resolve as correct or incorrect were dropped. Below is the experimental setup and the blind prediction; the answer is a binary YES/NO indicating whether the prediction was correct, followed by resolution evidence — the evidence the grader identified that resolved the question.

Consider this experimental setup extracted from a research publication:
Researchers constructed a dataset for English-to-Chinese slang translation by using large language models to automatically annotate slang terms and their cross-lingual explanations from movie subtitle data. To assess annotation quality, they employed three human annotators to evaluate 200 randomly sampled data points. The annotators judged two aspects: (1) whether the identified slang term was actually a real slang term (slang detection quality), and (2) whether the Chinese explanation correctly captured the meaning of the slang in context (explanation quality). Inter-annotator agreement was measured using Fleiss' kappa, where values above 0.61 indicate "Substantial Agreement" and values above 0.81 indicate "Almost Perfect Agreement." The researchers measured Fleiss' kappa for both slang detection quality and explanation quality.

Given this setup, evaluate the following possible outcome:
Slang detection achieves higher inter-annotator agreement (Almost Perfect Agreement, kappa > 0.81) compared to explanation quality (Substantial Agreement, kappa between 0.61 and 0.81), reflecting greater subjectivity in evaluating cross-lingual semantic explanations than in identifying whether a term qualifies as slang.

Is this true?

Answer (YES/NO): NO